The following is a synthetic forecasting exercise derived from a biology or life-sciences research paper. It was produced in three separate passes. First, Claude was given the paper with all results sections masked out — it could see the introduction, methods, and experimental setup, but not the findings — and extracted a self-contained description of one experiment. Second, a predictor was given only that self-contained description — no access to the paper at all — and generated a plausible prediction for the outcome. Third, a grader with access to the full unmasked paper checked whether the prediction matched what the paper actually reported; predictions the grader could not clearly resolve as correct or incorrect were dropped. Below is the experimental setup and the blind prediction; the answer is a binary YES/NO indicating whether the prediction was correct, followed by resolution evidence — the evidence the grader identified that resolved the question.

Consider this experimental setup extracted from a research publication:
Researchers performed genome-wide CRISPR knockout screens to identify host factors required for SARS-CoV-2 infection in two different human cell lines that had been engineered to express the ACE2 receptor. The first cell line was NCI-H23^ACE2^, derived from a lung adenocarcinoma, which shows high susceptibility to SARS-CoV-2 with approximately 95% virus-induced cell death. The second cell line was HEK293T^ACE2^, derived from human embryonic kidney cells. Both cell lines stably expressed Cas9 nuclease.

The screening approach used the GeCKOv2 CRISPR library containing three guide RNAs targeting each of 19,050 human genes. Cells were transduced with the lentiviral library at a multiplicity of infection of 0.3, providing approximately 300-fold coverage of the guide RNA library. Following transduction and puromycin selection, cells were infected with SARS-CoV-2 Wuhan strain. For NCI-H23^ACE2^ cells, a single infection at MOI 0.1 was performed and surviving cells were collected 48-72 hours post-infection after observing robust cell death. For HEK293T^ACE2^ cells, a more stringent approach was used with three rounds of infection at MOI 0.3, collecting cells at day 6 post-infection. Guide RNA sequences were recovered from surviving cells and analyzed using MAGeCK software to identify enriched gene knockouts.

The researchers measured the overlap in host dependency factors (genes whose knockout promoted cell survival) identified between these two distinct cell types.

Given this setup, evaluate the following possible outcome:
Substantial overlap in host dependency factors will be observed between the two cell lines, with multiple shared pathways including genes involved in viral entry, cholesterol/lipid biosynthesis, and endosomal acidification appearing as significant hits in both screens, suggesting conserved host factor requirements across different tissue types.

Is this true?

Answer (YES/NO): NO